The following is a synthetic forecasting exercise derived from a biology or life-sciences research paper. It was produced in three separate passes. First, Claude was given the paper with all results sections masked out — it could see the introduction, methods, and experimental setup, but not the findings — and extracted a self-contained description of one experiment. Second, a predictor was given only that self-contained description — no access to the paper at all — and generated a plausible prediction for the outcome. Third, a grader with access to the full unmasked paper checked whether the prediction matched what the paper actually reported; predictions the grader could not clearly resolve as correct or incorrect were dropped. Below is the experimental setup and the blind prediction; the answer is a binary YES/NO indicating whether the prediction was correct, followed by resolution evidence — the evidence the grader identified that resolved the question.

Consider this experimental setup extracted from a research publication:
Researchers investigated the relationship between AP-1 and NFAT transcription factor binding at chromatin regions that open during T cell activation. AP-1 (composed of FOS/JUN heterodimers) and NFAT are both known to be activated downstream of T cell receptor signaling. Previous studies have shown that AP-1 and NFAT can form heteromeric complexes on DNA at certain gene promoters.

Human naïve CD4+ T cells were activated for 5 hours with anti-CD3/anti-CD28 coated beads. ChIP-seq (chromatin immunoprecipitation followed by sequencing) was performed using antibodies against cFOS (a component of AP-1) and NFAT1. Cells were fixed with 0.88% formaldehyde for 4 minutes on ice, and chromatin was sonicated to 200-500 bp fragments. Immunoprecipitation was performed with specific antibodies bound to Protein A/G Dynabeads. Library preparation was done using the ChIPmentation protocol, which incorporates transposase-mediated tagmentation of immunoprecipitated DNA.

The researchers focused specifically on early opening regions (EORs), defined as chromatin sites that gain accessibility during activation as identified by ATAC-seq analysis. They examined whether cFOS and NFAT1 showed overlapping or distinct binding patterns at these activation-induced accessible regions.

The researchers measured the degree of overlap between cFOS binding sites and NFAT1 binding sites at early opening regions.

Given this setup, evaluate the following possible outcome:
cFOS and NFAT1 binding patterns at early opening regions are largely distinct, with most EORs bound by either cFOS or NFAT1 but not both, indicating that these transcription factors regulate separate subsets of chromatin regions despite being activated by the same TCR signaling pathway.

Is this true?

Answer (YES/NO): NO